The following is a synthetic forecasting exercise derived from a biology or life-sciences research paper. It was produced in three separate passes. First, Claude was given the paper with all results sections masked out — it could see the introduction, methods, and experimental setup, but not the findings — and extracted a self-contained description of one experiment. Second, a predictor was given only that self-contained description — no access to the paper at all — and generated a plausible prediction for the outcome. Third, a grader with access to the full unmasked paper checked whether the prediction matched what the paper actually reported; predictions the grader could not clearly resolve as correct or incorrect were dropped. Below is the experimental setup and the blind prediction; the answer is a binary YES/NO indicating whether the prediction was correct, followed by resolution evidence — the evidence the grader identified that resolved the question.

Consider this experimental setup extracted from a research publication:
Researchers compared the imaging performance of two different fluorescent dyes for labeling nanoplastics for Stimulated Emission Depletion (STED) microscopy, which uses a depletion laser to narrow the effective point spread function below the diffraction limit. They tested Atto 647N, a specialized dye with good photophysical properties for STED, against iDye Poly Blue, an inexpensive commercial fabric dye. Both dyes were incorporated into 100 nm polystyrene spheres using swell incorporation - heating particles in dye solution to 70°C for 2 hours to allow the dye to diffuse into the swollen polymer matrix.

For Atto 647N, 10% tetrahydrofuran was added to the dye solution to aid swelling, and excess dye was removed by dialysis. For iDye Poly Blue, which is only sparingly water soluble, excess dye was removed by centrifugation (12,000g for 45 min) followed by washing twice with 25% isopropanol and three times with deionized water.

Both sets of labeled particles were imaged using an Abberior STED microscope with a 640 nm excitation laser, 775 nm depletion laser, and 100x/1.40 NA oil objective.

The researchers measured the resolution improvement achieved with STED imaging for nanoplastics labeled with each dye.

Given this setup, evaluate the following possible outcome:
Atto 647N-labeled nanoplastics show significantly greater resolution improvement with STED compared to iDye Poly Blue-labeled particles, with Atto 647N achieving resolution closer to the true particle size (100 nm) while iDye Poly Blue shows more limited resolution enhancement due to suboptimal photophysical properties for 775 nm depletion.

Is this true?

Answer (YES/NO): YES